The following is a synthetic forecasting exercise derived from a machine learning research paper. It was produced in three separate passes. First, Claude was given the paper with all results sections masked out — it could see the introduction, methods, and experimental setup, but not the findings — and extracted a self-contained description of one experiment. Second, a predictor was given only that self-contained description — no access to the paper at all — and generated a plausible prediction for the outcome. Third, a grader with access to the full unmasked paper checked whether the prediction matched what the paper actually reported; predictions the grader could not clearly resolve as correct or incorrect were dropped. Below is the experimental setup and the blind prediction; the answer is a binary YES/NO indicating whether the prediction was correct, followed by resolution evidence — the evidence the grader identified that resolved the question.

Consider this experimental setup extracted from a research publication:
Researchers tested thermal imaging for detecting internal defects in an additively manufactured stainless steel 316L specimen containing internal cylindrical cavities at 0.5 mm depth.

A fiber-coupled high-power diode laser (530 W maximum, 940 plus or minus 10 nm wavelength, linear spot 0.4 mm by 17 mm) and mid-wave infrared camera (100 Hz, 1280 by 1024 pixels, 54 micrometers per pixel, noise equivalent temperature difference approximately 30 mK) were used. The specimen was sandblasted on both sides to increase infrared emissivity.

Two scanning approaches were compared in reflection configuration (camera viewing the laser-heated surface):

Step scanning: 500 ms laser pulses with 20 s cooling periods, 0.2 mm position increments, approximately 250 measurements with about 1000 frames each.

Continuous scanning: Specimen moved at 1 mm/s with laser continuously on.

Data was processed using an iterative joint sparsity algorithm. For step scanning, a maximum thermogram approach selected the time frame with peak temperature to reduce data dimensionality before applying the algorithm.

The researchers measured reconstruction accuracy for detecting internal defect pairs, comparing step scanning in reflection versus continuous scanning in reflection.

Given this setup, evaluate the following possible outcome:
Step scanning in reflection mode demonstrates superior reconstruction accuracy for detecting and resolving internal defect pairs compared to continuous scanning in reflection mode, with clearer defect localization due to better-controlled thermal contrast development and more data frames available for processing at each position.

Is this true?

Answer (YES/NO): YES